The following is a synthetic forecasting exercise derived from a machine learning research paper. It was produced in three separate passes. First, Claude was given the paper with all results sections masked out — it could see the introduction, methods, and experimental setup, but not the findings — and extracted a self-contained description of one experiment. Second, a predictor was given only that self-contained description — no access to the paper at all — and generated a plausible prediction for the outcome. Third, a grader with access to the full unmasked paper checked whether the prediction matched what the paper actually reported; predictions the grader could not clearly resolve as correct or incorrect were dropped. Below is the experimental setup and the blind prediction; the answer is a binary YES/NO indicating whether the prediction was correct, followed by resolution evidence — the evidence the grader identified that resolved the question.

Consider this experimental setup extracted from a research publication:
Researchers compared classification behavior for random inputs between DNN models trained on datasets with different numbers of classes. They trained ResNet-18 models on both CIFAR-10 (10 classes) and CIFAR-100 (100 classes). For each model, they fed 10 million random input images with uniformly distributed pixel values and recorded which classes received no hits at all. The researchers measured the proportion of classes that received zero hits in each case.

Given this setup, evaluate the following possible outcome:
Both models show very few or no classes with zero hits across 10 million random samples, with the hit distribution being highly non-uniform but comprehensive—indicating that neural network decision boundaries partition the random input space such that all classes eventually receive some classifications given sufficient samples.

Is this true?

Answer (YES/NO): NO